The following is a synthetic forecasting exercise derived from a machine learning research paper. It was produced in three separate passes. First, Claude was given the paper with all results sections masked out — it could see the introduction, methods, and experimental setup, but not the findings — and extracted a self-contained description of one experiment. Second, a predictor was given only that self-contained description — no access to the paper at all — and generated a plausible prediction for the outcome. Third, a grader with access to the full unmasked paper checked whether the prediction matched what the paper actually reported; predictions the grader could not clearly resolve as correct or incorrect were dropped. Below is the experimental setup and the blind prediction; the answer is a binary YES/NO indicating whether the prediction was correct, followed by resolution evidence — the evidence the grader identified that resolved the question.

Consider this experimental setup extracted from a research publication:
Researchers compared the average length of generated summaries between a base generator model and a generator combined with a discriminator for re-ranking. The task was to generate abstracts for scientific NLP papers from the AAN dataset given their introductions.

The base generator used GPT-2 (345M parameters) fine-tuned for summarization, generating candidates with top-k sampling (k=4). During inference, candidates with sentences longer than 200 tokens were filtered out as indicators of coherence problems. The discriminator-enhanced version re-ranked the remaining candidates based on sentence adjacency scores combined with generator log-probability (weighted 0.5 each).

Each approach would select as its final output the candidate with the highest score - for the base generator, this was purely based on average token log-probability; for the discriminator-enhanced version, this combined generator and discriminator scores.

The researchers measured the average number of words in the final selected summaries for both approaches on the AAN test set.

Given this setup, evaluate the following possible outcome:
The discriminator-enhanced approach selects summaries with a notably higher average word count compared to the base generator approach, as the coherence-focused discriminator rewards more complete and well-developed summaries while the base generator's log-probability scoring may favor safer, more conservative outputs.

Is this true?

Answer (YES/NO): YES